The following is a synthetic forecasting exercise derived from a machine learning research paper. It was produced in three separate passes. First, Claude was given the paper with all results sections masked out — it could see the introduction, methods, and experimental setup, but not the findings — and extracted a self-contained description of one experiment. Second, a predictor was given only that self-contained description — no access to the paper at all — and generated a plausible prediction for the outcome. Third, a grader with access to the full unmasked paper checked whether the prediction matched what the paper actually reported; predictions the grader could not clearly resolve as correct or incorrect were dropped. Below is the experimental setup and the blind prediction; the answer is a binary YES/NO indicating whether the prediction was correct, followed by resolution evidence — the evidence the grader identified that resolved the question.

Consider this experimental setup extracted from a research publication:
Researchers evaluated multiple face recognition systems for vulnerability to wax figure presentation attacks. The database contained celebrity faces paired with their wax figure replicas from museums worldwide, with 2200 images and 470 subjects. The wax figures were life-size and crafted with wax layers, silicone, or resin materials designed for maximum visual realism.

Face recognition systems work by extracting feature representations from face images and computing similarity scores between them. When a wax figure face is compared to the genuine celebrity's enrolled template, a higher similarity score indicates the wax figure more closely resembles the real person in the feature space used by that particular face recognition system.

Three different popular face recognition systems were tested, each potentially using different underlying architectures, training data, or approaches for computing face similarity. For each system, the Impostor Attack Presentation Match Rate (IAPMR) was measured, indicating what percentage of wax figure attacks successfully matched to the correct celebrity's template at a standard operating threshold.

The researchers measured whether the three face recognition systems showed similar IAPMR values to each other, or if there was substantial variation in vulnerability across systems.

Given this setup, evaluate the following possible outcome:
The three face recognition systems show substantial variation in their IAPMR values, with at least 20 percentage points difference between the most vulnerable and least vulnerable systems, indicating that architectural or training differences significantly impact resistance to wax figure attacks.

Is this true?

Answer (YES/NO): NO